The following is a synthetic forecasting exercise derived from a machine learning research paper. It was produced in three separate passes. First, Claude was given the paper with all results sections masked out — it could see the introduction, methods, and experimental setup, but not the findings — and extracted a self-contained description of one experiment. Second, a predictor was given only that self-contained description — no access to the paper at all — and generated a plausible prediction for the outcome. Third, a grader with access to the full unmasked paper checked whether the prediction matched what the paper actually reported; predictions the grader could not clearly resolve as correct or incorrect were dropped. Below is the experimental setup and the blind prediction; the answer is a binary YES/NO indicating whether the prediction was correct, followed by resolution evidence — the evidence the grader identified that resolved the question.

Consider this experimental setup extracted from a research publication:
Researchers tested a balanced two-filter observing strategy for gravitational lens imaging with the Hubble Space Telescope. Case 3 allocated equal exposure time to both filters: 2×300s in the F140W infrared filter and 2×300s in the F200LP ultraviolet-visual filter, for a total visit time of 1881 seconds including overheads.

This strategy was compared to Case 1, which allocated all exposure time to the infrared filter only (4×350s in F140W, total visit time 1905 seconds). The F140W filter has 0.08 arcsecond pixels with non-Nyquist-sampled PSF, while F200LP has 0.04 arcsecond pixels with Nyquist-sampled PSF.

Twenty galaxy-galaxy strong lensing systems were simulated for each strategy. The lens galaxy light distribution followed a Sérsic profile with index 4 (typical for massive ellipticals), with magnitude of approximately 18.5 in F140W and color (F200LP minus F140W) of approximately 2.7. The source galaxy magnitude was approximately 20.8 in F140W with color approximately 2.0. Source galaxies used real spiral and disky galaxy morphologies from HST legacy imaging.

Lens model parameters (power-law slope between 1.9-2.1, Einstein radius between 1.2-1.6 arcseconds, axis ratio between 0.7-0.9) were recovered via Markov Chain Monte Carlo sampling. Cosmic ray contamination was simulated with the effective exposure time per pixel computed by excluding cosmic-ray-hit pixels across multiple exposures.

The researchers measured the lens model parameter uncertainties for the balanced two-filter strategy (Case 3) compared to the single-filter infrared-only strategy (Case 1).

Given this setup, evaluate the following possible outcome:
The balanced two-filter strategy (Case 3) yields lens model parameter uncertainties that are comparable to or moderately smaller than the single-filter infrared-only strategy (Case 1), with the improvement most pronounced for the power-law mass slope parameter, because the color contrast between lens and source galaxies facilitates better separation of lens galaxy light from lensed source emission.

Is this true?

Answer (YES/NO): NO